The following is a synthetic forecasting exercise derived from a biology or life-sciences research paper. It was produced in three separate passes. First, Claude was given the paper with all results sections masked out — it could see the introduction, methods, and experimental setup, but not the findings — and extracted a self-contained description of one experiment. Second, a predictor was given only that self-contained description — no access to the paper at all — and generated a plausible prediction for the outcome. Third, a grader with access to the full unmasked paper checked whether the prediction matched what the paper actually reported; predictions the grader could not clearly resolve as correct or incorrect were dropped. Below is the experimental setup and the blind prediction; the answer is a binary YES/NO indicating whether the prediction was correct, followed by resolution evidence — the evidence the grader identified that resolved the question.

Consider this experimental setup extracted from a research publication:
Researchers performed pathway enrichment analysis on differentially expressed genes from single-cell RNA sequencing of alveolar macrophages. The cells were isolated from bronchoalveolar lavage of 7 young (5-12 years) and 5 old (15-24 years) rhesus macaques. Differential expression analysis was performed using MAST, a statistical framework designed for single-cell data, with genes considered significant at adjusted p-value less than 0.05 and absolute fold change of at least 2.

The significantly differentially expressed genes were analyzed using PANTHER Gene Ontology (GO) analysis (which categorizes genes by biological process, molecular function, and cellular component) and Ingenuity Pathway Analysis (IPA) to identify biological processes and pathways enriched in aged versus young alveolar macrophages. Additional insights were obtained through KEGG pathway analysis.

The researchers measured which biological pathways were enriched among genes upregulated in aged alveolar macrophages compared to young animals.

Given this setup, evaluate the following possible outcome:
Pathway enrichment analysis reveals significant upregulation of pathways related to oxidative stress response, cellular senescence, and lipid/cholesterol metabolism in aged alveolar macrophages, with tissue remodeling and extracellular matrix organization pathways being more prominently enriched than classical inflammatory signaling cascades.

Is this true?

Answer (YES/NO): NO